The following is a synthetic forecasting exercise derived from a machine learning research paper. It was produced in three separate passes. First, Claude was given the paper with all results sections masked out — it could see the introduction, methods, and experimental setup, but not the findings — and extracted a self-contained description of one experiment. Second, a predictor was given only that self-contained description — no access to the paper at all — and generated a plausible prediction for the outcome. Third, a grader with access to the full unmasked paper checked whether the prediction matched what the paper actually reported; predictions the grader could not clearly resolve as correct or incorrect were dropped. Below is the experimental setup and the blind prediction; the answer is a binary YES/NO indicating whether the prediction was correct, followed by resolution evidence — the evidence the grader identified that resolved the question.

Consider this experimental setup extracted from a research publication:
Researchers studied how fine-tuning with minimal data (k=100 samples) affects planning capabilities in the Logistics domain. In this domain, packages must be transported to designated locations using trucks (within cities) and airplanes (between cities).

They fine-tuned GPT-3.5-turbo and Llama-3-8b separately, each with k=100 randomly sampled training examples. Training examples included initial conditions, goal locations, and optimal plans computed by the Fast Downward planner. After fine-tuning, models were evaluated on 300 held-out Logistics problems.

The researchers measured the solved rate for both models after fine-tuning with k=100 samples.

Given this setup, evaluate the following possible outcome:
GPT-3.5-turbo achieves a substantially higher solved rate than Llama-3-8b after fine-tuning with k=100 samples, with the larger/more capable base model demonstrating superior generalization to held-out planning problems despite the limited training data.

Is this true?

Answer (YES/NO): YES